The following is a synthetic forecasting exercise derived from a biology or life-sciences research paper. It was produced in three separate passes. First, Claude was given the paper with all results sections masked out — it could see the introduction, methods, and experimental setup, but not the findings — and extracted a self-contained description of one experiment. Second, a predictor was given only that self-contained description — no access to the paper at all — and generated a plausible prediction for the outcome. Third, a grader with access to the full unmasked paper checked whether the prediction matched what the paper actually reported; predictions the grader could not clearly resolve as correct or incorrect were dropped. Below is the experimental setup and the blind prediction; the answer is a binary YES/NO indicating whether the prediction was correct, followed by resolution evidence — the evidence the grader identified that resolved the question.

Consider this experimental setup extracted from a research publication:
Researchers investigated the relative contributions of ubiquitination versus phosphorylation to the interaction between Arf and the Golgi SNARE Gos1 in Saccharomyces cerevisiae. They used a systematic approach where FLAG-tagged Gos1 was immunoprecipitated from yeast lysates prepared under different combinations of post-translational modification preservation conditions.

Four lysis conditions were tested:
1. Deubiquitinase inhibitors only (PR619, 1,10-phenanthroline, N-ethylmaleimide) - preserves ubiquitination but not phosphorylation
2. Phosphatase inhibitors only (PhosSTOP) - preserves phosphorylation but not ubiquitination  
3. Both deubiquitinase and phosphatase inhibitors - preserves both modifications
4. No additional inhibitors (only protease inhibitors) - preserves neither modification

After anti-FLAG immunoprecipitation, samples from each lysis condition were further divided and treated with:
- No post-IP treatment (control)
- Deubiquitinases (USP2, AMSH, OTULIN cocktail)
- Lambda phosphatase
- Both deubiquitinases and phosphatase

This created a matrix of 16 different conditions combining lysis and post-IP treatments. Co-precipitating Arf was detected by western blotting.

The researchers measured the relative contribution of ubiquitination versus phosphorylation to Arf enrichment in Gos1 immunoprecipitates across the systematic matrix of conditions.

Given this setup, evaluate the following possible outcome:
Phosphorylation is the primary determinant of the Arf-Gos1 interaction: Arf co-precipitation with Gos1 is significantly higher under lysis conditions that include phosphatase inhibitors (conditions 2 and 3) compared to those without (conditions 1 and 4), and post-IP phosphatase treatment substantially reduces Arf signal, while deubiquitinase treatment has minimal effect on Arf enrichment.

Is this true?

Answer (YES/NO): NO